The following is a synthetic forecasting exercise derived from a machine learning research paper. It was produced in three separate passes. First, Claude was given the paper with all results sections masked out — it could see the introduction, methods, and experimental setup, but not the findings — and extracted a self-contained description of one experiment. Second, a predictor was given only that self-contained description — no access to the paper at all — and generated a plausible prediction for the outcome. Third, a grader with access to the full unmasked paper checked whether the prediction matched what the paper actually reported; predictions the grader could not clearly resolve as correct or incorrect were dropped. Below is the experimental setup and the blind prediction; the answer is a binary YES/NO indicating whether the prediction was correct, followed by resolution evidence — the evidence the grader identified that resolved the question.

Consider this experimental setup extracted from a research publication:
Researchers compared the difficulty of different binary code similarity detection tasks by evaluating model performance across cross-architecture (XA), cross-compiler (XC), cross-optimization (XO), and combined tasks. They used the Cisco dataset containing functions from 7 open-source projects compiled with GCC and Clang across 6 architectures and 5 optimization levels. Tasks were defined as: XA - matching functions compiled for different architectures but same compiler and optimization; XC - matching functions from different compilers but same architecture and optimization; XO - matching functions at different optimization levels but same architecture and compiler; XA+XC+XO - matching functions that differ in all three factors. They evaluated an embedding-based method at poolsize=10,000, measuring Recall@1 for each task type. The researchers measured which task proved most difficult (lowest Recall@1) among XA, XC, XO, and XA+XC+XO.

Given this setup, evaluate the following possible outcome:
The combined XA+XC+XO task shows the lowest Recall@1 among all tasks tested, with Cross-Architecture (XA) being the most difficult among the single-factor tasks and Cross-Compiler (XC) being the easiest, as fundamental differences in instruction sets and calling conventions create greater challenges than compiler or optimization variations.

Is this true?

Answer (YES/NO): NO